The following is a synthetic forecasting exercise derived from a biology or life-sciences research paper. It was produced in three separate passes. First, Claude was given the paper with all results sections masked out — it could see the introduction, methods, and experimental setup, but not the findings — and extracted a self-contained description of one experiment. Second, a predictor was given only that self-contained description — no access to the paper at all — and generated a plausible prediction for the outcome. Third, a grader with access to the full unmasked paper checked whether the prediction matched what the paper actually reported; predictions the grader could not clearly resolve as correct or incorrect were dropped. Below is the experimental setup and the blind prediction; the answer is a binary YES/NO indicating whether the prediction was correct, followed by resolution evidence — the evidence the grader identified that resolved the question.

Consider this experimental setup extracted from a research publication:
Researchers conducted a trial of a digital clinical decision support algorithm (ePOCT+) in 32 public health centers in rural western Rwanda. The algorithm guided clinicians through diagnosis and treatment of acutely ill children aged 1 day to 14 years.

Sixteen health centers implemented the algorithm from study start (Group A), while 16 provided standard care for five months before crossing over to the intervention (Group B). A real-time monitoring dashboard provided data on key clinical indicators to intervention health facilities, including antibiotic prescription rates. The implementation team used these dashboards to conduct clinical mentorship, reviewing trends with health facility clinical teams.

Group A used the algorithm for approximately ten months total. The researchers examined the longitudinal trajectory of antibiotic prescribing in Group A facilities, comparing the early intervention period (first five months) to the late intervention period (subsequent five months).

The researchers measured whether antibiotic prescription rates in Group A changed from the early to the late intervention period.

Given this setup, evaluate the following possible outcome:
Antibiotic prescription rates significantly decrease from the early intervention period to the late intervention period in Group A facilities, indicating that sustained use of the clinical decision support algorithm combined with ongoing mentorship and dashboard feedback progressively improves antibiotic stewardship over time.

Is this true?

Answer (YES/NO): NO